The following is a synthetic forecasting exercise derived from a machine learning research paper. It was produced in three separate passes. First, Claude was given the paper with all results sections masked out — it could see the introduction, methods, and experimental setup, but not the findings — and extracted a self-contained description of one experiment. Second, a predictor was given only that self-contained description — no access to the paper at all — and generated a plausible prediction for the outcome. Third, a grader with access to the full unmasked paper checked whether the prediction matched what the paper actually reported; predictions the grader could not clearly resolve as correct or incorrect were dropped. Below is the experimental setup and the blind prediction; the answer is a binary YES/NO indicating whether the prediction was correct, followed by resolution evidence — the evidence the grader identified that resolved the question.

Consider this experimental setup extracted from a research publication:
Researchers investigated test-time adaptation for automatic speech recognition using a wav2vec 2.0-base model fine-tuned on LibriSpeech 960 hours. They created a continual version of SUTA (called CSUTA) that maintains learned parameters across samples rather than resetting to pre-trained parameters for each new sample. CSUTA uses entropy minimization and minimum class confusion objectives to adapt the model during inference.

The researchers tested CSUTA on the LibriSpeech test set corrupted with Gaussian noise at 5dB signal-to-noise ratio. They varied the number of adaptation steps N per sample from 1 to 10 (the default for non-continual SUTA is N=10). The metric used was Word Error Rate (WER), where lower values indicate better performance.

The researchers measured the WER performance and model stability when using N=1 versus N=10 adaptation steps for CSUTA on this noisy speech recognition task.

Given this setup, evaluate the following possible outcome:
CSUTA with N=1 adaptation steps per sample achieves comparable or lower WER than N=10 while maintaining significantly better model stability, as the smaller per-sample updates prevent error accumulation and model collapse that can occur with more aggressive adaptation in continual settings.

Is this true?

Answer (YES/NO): YES